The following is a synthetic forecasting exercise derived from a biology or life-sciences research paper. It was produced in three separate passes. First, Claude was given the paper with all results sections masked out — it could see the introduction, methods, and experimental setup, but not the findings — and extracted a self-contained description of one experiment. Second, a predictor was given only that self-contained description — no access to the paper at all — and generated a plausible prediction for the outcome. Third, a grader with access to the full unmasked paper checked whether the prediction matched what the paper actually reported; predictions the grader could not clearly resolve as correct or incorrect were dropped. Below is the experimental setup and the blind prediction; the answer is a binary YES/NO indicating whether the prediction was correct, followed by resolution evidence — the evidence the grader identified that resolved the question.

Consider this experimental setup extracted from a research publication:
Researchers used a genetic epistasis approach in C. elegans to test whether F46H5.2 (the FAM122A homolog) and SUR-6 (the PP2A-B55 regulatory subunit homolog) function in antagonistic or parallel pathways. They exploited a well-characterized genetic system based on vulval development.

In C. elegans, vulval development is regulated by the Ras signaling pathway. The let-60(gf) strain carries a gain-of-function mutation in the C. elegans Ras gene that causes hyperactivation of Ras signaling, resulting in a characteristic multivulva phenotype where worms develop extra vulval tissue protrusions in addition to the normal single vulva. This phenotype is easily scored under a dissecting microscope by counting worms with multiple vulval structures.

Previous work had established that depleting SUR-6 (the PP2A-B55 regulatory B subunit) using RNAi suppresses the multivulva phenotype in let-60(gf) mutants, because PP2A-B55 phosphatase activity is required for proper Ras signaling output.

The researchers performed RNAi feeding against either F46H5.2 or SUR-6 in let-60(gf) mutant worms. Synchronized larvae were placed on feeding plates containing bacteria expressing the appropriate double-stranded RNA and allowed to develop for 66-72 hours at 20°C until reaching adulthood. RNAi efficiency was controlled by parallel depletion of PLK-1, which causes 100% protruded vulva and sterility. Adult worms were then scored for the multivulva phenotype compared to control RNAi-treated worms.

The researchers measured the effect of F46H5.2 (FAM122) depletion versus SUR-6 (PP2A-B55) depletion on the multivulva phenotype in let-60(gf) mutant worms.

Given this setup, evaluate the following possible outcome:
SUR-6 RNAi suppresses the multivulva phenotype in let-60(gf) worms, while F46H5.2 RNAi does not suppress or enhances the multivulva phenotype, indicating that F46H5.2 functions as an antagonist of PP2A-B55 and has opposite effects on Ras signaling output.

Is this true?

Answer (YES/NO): YES